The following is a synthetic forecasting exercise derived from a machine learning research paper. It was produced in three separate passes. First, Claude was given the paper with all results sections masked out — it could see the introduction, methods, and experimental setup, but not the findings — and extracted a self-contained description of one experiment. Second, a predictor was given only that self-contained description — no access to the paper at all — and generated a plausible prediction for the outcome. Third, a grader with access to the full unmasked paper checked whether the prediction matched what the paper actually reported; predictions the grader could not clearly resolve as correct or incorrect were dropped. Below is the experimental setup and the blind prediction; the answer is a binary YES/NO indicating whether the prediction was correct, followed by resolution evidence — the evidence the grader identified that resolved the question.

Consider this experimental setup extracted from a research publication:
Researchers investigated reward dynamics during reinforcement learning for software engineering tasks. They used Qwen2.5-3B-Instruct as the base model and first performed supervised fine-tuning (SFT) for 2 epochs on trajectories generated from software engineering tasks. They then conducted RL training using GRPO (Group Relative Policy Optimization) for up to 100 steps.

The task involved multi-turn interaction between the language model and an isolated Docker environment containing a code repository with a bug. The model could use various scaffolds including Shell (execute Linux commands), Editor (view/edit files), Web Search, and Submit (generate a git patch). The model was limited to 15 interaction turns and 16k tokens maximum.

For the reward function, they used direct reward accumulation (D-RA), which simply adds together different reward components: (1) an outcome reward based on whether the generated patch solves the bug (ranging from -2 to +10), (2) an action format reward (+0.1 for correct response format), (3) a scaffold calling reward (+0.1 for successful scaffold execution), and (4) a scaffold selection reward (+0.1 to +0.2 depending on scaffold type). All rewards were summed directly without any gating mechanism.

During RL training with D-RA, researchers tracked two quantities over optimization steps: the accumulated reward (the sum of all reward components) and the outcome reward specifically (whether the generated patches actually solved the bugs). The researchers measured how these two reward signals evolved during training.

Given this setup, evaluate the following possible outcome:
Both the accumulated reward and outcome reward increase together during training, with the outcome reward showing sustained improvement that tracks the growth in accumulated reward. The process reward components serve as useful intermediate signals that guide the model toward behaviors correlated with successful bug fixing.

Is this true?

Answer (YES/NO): NO